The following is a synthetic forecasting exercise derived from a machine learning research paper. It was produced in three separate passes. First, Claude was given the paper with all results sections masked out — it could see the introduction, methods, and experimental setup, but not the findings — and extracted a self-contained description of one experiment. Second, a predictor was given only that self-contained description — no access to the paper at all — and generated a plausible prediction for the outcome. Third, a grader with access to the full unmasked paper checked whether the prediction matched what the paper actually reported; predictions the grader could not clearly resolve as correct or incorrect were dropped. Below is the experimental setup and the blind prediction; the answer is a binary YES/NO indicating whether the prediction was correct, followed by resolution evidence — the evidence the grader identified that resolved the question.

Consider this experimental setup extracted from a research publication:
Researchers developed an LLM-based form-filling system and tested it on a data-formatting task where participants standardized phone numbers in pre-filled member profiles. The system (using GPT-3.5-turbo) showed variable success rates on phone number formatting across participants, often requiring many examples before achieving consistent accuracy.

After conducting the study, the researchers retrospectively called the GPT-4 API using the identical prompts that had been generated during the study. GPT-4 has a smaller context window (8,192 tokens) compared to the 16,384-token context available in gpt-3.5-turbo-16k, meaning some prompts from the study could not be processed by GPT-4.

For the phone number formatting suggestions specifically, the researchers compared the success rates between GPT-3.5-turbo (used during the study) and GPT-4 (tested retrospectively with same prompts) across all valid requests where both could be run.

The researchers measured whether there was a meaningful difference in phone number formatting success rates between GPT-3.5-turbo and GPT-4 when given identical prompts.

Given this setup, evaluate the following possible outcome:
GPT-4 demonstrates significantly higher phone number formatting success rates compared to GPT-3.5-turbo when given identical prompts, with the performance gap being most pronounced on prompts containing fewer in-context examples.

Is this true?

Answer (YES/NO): NO